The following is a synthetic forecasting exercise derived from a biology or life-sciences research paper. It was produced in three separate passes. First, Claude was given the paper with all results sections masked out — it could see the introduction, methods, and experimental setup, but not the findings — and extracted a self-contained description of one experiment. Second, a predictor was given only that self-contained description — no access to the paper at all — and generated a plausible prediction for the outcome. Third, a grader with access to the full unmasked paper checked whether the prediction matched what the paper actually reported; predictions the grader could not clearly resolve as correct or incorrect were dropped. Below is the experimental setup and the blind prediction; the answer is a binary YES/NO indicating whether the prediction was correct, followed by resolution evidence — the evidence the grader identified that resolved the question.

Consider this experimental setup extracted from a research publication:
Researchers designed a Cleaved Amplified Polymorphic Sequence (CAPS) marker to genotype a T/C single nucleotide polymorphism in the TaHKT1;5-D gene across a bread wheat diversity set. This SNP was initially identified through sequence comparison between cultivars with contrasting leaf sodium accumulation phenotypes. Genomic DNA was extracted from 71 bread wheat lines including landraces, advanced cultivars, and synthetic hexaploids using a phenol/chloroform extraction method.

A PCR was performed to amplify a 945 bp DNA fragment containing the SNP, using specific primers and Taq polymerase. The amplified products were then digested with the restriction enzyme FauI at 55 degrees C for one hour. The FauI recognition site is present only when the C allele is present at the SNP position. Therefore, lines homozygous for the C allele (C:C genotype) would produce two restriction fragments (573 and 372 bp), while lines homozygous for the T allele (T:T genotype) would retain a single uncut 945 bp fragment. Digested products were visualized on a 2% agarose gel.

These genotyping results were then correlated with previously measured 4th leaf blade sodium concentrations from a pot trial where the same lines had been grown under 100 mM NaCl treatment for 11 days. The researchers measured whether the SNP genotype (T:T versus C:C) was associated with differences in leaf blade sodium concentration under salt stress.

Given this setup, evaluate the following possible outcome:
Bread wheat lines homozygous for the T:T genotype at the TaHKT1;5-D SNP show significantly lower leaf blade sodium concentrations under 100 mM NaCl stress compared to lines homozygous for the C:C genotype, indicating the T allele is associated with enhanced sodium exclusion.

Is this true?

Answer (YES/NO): YES